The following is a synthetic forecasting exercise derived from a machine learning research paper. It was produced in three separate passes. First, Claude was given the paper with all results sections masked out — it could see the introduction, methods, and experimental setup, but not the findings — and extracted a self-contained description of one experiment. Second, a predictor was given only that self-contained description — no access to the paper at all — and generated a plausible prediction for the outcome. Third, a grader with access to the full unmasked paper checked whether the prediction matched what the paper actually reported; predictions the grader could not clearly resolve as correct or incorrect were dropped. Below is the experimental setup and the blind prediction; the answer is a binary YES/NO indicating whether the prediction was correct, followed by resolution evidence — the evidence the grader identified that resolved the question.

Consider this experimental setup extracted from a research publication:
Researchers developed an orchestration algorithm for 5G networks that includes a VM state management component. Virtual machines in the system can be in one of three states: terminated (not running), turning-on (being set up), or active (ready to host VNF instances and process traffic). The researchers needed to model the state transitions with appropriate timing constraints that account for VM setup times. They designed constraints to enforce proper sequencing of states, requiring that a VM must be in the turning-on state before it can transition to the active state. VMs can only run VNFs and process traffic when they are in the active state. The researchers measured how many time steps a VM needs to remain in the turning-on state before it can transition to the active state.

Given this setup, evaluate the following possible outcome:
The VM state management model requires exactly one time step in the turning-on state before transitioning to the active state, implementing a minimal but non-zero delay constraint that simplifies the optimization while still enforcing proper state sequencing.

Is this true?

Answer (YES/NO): YES